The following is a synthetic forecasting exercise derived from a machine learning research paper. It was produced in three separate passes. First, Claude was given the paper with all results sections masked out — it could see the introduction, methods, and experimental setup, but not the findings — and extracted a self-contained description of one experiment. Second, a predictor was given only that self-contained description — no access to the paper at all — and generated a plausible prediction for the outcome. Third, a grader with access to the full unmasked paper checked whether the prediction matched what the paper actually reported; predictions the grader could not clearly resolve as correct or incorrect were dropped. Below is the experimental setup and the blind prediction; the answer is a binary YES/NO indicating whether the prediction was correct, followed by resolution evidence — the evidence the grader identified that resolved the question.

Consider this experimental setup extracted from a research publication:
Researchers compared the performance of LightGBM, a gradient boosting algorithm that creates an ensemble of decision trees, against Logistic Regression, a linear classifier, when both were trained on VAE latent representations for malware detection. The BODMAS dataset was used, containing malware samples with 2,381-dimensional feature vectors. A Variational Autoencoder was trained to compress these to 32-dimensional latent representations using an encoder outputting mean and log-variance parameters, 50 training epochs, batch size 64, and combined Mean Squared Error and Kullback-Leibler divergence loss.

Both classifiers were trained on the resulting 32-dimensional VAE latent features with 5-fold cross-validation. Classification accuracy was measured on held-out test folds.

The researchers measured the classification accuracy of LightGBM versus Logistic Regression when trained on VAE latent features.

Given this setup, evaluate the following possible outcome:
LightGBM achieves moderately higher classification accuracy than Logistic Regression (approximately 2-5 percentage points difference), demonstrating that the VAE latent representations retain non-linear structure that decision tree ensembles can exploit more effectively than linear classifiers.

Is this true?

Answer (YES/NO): NO